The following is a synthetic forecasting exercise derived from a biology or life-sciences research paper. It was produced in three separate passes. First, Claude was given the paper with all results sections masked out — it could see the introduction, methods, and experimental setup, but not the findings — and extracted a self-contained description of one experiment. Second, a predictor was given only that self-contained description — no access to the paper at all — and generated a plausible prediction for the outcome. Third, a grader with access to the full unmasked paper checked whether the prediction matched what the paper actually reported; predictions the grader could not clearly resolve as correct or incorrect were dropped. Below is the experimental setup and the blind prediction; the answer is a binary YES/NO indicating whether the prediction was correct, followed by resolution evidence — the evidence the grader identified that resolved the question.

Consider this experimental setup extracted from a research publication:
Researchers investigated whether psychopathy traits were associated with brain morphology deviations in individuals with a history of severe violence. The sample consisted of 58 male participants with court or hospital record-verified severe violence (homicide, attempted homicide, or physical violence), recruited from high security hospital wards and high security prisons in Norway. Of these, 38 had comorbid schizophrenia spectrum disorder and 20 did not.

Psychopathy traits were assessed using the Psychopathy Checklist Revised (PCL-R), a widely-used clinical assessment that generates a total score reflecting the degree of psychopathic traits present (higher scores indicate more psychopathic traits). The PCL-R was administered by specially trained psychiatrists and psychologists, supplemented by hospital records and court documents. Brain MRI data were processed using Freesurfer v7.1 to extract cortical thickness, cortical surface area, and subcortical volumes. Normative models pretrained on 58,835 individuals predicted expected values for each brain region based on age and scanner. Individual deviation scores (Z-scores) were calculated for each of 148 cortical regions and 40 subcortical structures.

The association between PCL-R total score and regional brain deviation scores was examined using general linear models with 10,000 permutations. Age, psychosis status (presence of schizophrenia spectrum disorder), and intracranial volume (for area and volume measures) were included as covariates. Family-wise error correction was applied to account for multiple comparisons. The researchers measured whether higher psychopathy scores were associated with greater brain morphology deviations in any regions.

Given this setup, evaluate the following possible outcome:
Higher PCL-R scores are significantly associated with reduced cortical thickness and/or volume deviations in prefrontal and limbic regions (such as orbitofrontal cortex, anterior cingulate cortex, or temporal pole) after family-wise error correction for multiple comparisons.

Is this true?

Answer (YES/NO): NO